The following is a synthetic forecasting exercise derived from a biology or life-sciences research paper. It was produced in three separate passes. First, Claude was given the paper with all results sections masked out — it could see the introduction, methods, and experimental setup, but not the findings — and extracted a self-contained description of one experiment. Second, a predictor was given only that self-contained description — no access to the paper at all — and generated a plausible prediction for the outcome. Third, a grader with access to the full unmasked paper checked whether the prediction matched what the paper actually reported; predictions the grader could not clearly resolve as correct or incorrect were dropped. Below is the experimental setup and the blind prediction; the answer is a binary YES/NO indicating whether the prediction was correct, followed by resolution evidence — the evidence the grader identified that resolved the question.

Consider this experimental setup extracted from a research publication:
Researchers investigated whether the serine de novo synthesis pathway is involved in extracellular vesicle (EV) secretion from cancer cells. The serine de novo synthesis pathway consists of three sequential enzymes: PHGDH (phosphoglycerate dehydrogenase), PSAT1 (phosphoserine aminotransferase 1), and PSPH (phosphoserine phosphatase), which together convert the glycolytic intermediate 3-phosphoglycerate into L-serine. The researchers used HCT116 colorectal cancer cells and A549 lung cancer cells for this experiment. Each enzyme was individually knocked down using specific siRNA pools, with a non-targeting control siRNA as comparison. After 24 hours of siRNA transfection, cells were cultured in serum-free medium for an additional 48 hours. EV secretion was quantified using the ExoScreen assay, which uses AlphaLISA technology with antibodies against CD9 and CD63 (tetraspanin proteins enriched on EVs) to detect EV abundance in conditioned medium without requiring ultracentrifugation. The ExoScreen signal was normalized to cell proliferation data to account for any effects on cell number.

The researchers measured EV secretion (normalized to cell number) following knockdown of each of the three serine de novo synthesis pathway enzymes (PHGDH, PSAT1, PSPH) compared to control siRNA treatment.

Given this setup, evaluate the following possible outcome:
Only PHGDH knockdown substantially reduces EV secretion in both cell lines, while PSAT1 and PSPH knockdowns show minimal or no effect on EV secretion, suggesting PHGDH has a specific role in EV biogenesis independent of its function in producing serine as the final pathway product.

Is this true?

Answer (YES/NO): NO